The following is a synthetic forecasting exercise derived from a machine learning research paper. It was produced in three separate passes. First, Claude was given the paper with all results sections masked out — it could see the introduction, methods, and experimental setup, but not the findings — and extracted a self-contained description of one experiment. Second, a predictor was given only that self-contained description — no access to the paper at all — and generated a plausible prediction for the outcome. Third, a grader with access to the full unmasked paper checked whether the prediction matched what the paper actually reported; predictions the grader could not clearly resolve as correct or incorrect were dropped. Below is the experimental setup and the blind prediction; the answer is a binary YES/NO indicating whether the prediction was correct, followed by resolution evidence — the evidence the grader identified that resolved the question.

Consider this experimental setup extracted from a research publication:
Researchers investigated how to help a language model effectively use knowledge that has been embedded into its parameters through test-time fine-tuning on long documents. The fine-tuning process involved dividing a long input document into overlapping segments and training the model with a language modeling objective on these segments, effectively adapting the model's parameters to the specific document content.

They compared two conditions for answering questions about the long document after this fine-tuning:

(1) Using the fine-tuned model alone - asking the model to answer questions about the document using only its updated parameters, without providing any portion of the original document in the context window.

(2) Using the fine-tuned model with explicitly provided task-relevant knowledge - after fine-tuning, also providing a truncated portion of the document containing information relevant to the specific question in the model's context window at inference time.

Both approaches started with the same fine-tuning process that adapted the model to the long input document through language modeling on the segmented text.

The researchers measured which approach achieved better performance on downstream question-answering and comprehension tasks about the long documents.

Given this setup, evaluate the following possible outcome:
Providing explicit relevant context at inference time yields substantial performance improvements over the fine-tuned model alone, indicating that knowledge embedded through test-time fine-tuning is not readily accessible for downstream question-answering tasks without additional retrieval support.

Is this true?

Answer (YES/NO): YES